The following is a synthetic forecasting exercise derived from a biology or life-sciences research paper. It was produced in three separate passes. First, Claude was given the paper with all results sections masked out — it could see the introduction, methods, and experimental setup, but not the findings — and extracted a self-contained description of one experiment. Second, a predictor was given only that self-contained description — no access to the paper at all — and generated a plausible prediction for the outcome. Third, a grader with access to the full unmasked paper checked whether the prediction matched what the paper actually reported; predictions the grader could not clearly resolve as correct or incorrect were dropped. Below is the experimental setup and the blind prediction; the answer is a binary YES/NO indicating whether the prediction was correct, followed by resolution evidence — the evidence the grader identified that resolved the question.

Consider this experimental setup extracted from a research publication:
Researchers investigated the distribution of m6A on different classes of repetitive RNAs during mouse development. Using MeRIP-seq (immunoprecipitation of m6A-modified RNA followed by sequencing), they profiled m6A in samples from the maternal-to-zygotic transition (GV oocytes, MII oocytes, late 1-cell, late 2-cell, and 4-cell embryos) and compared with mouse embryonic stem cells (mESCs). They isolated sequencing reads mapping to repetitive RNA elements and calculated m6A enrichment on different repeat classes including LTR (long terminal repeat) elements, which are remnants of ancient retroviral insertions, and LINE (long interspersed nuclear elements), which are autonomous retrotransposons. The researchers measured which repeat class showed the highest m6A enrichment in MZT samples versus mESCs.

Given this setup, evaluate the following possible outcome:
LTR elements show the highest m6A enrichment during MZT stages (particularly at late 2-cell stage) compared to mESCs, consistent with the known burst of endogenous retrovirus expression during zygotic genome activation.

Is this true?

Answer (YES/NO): NO